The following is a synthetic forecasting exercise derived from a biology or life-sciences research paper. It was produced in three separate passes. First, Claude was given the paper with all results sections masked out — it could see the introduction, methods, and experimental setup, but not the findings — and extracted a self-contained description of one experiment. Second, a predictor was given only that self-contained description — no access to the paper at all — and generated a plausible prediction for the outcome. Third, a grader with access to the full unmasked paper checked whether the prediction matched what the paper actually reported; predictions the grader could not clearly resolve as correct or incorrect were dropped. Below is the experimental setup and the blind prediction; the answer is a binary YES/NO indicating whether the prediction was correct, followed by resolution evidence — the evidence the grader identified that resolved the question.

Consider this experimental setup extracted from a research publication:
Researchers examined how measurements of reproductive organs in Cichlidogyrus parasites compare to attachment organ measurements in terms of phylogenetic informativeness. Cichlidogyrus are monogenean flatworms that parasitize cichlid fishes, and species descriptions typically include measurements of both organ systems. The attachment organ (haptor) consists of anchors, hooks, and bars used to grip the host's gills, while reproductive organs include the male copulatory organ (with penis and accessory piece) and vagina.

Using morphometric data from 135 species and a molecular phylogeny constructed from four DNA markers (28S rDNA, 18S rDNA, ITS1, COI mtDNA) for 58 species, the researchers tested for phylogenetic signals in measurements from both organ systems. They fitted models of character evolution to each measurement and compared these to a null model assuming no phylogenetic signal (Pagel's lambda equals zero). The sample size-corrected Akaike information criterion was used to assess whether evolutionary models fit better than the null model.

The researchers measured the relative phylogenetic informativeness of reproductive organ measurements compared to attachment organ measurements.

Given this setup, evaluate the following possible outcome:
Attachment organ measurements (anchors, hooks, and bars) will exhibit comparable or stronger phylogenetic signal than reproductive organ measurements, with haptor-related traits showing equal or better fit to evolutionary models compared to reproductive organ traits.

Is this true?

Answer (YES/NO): YES